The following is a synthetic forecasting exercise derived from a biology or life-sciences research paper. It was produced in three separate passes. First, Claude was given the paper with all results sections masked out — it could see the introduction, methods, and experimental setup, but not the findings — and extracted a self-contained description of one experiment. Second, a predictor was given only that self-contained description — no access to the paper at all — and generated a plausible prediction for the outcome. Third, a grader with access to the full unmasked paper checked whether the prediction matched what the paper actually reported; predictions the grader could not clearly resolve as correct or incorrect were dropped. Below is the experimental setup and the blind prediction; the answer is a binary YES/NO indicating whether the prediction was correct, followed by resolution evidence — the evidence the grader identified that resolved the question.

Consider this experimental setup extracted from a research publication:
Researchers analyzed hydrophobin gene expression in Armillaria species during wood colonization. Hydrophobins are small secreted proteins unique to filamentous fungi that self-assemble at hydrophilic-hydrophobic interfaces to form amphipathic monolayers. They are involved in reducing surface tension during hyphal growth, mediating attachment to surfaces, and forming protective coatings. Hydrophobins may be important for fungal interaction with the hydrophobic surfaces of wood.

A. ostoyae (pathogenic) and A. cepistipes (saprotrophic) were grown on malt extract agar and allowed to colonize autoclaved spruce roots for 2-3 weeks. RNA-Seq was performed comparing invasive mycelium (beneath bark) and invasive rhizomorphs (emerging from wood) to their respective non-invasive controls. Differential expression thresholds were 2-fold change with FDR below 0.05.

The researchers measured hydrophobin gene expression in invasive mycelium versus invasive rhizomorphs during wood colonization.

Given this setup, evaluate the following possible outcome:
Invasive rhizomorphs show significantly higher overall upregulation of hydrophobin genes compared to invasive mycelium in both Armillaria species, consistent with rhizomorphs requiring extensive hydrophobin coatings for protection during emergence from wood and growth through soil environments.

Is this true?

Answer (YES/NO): NO